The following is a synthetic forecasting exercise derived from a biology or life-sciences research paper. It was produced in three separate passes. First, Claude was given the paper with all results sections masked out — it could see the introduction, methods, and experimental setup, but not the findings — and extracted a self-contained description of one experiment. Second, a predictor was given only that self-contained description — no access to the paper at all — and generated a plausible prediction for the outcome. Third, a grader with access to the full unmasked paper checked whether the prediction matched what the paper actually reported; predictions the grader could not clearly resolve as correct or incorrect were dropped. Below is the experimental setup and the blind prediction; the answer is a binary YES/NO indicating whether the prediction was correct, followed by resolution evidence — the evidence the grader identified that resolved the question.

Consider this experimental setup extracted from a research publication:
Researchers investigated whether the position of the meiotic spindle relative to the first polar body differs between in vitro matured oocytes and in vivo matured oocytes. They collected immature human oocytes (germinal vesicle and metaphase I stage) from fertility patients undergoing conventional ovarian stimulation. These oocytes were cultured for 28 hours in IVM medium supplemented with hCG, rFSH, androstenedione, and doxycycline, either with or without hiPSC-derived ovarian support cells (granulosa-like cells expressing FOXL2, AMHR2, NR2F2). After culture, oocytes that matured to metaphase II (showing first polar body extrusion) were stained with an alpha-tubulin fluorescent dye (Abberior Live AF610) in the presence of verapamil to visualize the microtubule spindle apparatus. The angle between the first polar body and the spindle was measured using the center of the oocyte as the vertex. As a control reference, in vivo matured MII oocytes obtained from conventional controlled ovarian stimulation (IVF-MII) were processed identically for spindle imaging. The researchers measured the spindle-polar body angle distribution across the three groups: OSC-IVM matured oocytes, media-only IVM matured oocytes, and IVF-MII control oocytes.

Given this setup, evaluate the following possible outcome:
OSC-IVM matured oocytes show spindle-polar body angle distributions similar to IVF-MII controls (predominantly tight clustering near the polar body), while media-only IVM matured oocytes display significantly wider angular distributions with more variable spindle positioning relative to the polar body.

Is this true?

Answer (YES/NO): NO